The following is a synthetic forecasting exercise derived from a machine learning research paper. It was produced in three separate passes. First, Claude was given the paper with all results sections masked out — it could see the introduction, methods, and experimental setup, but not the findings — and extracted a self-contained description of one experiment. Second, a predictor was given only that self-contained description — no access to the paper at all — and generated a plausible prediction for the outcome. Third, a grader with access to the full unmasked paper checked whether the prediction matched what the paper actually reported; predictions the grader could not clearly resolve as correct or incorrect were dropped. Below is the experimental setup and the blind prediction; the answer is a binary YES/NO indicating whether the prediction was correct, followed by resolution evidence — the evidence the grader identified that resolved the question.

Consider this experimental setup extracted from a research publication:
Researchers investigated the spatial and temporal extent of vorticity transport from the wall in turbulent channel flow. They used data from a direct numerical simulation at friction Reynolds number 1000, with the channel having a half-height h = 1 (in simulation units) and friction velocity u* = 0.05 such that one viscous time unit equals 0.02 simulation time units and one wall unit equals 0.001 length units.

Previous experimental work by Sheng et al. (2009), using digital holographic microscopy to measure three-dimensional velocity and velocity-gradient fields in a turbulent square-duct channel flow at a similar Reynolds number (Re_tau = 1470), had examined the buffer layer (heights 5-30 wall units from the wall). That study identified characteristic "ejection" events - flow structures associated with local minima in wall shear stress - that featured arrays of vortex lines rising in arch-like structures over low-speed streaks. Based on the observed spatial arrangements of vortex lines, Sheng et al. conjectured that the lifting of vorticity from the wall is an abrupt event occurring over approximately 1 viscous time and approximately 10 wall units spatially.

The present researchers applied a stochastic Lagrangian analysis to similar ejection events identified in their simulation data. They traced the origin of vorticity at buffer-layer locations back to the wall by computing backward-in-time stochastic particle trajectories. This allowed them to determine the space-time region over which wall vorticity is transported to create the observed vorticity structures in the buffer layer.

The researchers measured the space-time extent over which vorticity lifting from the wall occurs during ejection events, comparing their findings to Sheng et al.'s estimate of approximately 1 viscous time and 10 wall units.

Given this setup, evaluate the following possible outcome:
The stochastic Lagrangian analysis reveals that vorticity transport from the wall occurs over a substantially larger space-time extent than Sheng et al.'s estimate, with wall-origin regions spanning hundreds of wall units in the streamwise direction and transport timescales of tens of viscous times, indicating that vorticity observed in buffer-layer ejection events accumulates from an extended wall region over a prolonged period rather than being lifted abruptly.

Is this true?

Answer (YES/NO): YES